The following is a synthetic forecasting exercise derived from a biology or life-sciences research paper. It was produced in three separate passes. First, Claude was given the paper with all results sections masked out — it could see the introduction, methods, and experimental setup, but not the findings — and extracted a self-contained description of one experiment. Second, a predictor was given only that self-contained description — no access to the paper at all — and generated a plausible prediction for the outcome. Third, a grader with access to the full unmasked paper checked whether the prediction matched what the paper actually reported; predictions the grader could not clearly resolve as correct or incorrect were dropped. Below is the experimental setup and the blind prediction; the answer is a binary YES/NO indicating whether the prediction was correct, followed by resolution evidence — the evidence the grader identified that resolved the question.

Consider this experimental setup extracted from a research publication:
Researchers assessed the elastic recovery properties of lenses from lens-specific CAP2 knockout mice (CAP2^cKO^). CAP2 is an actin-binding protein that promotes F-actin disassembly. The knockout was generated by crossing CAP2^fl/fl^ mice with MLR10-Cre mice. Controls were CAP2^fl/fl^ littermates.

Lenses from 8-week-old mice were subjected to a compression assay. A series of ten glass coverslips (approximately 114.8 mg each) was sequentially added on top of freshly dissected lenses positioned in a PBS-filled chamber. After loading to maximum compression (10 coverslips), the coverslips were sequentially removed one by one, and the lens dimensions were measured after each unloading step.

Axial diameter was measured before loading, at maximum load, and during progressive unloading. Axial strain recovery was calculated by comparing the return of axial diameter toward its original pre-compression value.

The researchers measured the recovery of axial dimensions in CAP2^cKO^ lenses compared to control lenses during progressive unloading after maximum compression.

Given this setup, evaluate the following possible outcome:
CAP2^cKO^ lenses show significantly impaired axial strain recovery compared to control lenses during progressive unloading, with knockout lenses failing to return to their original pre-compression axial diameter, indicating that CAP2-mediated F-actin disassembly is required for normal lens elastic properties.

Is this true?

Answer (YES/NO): NO